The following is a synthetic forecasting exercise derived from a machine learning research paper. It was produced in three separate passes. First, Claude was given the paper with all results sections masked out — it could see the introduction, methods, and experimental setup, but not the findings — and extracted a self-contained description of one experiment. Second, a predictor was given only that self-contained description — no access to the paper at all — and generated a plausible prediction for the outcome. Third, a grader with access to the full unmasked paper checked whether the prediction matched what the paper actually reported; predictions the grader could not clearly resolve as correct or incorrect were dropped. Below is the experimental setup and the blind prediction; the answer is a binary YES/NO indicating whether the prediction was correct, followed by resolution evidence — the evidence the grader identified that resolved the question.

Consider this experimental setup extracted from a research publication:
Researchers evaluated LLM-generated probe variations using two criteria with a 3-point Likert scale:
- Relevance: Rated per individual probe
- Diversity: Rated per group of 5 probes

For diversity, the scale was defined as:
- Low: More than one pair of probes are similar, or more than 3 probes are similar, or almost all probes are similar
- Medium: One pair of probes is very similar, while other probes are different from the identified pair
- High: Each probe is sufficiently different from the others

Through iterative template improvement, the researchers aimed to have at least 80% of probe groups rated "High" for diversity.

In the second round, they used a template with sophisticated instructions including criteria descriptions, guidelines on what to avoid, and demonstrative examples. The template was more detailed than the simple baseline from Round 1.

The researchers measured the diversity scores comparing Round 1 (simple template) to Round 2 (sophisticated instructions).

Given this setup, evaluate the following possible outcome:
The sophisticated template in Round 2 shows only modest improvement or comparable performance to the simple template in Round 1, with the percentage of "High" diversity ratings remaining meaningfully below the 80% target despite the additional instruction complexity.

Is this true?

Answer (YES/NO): NO